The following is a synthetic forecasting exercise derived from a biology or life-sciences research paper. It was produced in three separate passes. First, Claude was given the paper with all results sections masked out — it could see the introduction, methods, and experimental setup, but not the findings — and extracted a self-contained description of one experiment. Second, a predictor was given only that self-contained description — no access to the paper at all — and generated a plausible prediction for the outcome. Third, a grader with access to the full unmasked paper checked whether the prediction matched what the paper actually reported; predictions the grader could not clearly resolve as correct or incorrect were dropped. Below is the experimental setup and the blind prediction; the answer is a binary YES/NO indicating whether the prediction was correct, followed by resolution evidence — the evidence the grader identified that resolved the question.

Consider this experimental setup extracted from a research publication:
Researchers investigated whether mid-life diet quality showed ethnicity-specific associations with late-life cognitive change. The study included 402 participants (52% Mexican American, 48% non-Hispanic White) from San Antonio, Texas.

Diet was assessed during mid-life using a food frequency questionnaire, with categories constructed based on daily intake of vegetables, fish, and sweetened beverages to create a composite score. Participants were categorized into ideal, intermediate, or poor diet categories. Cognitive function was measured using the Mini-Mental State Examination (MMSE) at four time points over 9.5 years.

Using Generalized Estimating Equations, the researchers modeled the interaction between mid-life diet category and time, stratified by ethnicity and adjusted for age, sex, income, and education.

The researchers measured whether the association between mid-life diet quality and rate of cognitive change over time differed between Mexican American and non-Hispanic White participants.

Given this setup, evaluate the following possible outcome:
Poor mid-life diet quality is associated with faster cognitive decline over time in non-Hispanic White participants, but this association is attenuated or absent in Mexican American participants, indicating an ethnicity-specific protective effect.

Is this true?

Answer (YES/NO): NO